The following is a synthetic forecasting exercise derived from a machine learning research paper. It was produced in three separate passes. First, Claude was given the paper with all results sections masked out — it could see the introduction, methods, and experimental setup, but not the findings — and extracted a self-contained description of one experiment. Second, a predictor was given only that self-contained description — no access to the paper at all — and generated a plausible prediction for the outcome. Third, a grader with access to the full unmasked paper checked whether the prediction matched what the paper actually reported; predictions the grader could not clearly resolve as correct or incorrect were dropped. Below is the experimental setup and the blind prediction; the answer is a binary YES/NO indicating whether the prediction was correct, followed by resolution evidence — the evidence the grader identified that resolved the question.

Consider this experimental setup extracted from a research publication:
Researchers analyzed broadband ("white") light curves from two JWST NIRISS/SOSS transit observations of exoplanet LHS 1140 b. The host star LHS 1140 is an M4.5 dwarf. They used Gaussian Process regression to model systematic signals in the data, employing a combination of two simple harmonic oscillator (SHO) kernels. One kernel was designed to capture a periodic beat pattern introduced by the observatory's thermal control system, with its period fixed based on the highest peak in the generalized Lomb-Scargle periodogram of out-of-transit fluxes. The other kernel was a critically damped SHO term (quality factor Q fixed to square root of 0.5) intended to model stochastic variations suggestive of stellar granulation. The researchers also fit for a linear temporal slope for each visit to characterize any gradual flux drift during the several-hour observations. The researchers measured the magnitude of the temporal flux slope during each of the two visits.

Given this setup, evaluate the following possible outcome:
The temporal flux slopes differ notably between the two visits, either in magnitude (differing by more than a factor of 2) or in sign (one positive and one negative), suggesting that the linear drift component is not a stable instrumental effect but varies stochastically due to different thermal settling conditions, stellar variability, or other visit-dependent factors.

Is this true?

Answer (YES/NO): NO